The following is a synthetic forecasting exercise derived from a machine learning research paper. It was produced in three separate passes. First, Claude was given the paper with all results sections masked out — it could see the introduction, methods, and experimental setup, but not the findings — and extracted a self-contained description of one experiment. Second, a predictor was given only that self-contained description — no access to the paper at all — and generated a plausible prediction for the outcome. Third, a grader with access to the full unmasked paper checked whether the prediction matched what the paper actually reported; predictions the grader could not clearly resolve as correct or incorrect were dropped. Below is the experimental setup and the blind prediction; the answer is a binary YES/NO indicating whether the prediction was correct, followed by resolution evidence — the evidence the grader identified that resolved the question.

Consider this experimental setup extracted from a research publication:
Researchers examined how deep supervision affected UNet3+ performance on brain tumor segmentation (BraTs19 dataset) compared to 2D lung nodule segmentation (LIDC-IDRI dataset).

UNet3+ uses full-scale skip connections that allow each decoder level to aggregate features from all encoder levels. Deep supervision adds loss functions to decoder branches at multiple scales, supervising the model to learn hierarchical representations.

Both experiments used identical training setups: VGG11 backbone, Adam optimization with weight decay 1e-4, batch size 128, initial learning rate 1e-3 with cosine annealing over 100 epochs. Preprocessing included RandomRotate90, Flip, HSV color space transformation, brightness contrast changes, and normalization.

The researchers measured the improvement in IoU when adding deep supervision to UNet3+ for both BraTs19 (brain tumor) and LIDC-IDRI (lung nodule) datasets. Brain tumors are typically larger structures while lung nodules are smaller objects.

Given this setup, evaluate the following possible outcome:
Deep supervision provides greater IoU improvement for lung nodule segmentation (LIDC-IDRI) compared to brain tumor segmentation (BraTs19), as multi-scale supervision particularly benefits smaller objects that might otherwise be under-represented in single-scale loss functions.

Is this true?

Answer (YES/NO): NO